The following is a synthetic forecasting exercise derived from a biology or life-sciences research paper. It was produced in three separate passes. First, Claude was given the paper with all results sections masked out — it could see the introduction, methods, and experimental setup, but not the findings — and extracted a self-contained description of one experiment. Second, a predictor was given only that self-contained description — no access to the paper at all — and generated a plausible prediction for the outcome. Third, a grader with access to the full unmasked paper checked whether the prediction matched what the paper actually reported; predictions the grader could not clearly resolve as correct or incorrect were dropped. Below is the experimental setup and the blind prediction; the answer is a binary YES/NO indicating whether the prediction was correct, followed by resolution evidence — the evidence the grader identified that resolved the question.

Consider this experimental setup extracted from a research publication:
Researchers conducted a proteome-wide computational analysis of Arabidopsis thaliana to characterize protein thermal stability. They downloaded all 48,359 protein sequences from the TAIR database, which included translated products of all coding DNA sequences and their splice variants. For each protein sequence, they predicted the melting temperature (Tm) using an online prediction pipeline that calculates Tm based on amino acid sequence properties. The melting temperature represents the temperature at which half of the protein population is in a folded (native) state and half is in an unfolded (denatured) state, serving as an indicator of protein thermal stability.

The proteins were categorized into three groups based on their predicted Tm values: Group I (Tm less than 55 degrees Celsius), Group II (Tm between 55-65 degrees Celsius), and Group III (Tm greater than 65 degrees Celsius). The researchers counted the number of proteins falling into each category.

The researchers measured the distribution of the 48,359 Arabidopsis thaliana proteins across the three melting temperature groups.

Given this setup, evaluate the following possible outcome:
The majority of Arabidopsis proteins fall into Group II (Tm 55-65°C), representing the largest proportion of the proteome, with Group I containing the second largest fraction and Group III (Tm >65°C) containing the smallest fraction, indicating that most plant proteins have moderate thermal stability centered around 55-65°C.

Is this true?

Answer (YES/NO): NO